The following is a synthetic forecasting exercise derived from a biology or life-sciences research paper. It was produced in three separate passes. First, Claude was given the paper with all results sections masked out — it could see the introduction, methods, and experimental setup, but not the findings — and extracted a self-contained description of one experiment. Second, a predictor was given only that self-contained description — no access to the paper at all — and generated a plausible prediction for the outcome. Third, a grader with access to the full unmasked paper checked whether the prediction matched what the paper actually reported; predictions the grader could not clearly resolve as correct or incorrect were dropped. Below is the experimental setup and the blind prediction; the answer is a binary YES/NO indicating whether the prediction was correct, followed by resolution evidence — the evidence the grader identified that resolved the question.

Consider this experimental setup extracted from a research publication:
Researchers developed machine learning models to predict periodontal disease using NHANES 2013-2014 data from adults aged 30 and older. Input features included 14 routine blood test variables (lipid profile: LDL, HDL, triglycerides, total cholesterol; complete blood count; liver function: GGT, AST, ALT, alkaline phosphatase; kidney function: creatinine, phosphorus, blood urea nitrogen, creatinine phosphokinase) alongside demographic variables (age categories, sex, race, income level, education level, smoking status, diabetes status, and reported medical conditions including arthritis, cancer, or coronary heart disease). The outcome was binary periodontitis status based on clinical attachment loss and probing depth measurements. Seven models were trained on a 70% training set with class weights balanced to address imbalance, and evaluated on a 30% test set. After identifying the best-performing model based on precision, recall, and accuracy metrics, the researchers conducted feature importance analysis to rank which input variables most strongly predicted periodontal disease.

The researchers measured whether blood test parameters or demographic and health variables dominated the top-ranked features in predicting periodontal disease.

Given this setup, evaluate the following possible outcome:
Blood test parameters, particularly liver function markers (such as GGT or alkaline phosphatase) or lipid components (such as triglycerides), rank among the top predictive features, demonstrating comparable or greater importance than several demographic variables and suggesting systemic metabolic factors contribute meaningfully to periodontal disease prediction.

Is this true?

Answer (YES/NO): YES